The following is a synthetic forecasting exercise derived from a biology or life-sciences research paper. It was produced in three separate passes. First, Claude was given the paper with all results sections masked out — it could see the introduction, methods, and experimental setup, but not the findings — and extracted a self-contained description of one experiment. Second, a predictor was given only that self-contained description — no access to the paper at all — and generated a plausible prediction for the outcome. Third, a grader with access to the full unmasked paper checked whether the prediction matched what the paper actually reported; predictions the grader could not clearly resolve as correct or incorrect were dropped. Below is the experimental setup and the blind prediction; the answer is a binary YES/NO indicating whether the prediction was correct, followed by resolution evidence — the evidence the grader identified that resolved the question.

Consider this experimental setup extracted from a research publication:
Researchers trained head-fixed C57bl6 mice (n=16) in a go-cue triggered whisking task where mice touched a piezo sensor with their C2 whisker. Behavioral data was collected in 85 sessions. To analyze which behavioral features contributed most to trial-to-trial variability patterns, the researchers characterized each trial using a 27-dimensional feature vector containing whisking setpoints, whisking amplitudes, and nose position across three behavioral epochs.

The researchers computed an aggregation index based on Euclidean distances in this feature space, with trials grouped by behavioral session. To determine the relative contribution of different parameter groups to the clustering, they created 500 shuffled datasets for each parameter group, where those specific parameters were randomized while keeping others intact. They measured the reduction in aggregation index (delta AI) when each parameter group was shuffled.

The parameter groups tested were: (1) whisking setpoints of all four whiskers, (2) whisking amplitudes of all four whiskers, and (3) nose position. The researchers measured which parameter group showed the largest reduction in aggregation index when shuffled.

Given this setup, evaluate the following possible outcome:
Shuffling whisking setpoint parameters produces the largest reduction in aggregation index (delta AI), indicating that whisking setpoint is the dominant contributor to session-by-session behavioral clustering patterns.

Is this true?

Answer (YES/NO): NO